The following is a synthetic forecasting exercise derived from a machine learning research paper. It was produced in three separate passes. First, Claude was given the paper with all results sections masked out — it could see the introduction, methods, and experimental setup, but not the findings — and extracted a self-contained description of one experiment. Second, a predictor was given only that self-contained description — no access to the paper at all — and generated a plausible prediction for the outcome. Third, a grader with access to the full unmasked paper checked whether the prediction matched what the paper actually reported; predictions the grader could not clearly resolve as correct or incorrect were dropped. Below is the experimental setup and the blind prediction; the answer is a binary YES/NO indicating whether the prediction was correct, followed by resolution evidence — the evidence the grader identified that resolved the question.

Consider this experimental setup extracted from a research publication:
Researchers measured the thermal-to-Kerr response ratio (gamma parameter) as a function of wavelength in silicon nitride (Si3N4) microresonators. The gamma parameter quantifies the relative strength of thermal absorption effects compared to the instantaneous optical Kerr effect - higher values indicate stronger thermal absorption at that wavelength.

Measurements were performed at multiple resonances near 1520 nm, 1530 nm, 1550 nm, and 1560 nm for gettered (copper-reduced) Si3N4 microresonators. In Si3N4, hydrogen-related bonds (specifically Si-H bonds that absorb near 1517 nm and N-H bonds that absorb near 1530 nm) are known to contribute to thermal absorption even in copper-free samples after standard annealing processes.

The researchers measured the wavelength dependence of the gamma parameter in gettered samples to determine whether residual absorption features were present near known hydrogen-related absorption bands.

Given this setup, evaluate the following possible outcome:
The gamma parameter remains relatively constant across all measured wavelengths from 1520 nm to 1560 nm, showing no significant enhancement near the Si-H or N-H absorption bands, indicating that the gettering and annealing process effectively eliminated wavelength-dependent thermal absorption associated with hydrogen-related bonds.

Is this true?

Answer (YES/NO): NO